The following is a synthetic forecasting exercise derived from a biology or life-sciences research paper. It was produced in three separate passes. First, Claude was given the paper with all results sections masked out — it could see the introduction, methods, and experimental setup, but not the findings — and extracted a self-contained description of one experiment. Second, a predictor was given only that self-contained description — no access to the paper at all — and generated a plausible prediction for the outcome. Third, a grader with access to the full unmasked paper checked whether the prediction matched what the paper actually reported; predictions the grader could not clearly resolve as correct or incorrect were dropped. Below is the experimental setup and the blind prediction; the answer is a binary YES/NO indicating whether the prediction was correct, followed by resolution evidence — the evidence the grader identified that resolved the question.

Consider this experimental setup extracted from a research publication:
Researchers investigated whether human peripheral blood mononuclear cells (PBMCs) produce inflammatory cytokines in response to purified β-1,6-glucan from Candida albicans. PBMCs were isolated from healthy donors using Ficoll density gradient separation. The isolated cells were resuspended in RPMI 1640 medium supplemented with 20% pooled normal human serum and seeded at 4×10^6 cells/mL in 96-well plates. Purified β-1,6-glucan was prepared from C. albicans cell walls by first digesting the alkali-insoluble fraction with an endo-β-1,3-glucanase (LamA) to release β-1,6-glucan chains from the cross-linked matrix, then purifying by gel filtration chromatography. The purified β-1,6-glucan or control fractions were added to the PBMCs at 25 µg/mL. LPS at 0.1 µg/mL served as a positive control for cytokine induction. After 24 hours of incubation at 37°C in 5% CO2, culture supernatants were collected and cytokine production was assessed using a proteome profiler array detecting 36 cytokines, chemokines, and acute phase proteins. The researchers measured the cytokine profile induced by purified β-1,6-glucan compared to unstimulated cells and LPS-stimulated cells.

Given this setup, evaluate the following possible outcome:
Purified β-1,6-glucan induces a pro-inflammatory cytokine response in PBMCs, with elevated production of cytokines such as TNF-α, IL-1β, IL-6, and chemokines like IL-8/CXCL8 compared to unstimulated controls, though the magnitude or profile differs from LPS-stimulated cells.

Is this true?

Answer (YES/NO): YES